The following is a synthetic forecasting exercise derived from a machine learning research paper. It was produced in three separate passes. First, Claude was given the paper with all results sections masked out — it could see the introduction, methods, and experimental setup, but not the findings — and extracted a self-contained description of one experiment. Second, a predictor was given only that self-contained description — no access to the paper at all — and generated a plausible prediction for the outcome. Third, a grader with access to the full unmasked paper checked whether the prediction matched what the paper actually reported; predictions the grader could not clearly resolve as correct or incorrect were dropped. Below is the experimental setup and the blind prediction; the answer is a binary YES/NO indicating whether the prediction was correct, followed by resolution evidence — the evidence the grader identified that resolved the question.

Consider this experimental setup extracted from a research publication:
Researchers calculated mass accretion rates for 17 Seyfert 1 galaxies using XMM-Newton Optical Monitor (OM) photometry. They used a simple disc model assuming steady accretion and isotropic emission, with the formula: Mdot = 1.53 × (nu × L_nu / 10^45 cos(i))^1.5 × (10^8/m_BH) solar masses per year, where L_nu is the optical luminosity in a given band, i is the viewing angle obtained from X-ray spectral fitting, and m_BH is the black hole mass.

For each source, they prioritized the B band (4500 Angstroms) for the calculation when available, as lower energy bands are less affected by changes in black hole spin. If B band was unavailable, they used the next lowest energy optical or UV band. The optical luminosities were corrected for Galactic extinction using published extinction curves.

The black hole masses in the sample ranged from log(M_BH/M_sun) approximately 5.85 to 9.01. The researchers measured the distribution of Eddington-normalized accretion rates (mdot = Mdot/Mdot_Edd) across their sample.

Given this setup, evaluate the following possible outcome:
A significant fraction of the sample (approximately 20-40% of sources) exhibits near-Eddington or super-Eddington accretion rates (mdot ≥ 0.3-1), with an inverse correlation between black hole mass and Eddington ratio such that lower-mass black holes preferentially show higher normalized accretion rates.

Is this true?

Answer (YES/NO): NO